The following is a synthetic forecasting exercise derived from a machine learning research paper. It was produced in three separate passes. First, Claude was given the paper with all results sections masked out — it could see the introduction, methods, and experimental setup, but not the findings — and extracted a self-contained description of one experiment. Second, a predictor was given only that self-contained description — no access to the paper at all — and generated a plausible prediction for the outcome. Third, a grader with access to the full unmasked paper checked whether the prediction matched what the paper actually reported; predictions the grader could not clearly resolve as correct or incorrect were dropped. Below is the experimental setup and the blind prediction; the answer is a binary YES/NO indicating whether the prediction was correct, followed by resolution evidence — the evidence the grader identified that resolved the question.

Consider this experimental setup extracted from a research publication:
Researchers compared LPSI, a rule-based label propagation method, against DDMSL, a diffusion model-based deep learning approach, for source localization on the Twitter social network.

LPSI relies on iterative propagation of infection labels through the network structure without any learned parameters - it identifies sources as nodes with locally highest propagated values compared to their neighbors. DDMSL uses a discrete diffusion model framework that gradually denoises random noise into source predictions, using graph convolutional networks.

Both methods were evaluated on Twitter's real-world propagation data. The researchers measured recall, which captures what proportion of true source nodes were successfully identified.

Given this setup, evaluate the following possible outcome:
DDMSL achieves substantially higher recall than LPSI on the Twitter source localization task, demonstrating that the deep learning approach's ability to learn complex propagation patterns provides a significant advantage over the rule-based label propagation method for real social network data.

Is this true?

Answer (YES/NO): NO